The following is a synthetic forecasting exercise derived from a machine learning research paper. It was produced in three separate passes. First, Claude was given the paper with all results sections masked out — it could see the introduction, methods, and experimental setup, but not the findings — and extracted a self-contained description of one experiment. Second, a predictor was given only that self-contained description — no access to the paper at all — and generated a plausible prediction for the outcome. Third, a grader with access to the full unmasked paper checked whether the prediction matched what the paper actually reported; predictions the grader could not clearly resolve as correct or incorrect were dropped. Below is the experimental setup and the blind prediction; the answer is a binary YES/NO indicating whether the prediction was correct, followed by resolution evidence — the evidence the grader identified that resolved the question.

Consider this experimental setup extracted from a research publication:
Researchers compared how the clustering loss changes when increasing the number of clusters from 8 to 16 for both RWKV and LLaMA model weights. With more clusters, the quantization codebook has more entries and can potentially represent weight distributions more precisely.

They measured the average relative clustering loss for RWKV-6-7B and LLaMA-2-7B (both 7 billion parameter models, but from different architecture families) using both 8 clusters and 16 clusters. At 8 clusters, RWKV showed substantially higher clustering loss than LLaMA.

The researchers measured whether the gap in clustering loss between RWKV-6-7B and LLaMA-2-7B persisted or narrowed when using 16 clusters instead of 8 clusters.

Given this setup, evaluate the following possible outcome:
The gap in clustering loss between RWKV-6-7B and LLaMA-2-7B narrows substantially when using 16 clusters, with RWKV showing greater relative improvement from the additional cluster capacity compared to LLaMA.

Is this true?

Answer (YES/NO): YES